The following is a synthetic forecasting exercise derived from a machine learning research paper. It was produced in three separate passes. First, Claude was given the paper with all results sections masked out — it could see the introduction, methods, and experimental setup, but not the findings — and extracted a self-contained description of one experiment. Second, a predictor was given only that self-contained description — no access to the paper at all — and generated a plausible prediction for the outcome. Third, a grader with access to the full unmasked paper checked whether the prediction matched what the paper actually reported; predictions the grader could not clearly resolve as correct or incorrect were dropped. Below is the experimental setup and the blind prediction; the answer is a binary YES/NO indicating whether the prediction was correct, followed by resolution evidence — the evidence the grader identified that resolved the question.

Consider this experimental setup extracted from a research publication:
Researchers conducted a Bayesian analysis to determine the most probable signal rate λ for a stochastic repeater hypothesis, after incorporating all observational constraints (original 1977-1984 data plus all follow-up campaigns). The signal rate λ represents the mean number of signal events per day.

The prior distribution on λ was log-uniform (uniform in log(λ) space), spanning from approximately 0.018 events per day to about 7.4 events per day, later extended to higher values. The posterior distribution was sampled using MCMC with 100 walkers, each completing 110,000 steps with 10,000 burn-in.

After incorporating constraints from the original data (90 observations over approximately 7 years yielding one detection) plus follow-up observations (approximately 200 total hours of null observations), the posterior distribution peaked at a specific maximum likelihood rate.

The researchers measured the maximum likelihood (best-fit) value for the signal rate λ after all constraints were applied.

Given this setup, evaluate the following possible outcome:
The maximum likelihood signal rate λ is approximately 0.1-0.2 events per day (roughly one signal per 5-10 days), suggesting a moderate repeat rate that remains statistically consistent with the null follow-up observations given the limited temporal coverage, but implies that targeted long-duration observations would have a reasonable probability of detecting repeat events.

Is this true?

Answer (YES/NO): YES